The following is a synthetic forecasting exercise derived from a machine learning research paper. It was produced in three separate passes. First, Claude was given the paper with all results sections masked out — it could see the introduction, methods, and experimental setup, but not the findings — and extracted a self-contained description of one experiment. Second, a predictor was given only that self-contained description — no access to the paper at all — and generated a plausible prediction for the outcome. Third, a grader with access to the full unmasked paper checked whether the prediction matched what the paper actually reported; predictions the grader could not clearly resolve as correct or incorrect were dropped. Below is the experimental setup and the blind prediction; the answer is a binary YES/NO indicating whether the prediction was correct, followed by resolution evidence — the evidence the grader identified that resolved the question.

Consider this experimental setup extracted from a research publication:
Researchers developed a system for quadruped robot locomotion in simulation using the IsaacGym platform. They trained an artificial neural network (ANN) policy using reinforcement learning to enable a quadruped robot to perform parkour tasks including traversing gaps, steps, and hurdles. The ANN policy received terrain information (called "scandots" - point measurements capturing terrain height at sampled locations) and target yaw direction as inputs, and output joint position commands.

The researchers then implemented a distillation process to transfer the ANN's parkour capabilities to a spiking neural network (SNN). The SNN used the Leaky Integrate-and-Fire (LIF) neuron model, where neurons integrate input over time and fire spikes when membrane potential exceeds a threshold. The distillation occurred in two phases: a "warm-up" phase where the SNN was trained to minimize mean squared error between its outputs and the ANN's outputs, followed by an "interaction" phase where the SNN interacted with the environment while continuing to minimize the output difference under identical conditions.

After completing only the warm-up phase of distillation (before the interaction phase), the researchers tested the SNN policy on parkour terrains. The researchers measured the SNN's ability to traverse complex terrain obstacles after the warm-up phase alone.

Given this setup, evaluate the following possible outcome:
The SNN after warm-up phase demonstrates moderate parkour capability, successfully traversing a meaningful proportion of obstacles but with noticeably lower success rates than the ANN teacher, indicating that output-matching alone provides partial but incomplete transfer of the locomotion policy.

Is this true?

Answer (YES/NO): NO